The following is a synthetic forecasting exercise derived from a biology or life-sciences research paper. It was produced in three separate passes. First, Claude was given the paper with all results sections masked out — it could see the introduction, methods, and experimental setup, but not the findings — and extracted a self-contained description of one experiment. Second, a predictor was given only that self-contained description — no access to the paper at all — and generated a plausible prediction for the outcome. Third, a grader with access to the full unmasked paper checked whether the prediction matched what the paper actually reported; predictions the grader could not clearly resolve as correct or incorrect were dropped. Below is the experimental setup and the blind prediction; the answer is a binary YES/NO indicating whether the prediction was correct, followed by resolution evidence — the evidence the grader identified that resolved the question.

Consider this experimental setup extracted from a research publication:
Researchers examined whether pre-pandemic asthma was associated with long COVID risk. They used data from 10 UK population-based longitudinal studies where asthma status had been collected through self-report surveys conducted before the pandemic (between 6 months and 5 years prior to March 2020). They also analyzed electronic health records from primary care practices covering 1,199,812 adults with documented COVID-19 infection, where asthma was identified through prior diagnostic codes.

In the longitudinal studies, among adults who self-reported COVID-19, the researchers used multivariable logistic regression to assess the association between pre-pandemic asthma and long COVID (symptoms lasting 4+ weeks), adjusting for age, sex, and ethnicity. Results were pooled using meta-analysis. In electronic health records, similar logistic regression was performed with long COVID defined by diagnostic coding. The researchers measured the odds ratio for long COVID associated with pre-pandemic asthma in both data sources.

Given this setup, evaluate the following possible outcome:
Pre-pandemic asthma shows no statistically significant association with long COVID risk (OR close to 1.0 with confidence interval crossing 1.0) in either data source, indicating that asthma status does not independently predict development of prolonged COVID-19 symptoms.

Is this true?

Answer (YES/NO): NO